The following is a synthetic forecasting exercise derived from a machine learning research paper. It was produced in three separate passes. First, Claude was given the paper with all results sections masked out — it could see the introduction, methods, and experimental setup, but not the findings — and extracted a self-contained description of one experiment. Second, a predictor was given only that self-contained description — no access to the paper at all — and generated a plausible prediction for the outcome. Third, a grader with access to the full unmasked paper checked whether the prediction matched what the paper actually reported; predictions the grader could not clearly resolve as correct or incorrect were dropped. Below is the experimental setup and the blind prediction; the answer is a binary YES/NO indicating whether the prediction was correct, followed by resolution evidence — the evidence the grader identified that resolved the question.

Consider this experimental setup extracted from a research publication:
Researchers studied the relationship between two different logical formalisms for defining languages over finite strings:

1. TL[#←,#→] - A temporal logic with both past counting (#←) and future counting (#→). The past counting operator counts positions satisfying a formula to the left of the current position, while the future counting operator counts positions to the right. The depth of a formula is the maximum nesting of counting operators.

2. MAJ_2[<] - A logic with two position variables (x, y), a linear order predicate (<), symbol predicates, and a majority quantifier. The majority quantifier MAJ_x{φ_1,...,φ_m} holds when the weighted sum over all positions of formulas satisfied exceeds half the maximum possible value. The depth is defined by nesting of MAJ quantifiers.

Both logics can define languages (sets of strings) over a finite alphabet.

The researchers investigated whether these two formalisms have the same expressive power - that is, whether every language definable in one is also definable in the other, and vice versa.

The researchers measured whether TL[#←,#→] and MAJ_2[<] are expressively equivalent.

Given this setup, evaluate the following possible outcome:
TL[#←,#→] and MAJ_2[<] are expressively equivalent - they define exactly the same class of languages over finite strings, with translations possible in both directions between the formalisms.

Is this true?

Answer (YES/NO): YES